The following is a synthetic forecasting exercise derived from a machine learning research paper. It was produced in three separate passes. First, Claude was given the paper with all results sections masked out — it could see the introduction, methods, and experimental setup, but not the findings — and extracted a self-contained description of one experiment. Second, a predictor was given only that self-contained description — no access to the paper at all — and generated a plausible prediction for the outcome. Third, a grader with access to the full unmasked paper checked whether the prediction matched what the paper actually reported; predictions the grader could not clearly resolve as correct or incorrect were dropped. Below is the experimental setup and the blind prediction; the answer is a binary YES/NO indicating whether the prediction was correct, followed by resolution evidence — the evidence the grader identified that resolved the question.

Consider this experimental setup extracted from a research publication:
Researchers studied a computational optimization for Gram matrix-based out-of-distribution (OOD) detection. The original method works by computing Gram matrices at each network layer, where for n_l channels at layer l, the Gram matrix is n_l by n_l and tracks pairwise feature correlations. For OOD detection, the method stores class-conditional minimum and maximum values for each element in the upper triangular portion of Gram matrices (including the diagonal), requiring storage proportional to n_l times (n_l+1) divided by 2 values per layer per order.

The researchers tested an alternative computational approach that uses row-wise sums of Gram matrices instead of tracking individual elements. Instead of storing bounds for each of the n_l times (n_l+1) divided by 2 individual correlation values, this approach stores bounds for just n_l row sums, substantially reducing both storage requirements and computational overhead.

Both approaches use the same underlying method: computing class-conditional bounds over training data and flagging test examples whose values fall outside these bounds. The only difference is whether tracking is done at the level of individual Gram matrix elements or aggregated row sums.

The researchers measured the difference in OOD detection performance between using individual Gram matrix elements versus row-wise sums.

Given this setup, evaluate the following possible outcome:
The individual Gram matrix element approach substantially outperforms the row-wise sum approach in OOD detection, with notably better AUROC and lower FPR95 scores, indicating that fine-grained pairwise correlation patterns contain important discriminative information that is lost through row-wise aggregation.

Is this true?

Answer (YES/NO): NO